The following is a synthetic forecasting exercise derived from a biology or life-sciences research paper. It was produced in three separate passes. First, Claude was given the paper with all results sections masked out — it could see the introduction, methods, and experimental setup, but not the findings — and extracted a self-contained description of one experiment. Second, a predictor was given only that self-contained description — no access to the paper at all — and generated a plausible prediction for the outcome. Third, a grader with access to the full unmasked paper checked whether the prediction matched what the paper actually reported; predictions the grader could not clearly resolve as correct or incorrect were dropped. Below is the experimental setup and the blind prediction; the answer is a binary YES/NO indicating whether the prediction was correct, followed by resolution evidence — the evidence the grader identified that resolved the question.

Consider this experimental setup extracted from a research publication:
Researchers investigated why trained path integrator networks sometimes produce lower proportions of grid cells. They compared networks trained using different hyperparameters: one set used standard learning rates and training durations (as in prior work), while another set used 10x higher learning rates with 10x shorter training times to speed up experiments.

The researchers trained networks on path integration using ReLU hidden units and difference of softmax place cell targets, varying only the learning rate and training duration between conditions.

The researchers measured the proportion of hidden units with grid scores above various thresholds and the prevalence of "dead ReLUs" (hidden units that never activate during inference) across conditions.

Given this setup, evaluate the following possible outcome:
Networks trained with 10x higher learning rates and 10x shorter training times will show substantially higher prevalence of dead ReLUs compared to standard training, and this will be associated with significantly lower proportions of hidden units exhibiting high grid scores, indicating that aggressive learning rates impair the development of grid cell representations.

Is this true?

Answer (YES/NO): YES